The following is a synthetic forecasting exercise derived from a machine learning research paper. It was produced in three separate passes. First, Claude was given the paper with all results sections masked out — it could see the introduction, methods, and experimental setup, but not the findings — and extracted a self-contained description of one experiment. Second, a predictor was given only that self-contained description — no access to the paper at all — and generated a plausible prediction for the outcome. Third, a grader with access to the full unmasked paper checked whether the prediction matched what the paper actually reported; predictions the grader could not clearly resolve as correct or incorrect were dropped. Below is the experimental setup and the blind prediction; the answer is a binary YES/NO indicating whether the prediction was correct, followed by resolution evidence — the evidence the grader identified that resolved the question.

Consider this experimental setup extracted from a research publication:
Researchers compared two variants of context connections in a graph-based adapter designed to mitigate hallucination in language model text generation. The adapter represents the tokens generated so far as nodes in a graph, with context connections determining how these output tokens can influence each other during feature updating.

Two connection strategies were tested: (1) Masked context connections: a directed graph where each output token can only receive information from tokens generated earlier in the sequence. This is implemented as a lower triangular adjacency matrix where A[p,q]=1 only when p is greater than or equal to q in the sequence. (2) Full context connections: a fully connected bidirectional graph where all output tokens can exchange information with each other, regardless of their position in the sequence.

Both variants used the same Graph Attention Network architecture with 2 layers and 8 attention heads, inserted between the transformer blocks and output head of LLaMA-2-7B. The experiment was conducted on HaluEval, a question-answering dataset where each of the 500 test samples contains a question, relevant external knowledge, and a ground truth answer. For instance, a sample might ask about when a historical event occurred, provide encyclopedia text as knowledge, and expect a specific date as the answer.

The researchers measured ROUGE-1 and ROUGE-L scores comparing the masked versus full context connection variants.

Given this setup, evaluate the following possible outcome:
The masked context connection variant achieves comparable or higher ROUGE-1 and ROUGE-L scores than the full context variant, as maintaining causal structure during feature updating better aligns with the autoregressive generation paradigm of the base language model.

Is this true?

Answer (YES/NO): YES